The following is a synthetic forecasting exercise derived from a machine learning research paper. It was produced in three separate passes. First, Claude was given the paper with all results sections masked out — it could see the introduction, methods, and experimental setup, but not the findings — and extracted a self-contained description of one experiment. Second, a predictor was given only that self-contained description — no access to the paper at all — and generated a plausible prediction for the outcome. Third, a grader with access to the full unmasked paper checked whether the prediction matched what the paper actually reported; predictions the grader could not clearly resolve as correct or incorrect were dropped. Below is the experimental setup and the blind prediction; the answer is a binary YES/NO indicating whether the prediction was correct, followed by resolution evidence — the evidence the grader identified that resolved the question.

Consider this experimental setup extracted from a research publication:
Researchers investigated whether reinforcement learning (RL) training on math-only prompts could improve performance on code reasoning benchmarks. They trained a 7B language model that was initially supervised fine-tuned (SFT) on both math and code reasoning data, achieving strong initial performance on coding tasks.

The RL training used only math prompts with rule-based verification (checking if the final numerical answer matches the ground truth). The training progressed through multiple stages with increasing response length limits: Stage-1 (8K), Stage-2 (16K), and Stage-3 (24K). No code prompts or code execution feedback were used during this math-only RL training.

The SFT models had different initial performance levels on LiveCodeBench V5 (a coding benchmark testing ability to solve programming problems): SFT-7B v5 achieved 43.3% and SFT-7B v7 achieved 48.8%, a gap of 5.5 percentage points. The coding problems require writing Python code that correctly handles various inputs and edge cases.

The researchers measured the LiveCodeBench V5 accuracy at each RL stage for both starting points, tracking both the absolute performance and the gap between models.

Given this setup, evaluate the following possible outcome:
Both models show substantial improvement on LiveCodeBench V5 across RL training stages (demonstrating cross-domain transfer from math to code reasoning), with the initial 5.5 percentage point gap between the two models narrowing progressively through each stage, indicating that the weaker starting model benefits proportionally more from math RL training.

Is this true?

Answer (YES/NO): YES